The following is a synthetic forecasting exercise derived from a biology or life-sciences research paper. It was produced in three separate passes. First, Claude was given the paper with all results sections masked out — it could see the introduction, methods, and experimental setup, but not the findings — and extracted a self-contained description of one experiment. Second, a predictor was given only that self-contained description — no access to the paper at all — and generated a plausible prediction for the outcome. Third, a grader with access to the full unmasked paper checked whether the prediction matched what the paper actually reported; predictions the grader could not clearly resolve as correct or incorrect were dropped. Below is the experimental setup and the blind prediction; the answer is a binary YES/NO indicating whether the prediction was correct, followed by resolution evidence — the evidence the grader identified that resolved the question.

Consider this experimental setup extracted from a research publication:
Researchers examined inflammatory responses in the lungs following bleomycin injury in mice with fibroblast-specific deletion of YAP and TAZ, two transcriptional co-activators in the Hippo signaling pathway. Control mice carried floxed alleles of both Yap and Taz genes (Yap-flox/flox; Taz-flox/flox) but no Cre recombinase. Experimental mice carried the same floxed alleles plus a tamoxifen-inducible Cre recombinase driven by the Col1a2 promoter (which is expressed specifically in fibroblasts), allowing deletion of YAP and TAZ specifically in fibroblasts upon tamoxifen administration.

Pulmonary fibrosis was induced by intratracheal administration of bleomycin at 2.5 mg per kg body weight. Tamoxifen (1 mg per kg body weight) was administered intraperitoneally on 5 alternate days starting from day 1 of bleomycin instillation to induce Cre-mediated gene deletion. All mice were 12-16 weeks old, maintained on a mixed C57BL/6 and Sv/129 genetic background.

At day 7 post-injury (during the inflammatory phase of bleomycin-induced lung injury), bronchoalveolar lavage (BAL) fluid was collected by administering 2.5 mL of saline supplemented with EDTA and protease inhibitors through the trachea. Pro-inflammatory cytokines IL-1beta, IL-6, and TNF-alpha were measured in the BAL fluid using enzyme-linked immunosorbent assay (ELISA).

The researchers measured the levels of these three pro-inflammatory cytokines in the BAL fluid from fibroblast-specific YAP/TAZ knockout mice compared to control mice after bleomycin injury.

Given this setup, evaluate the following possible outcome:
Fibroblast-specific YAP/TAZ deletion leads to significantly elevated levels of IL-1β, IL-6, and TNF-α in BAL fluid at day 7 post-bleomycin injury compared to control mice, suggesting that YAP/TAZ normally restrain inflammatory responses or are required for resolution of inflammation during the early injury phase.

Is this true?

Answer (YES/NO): NO